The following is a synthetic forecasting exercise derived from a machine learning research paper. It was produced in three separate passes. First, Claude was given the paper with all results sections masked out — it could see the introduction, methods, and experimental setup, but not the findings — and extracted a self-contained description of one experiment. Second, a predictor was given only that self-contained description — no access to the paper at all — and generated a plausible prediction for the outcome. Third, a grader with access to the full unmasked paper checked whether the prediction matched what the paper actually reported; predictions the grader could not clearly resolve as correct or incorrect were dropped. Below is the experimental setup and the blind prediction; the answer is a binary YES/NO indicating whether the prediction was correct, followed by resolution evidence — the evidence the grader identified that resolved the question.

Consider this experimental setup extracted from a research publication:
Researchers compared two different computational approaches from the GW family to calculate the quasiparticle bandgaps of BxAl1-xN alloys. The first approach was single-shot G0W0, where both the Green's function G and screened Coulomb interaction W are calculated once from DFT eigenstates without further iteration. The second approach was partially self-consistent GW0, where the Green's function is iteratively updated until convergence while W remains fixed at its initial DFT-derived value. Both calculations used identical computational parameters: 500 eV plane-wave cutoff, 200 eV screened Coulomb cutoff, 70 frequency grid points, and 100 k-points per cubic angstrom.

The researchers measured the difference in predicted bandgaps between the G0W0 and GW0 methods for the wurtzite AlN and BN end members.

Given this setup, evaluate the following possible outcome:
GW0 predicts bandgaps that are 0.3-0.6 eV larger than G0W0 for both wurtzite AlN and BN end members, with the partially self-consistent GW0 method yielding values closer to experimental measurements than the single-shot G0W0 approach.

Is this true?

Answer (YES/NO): NO